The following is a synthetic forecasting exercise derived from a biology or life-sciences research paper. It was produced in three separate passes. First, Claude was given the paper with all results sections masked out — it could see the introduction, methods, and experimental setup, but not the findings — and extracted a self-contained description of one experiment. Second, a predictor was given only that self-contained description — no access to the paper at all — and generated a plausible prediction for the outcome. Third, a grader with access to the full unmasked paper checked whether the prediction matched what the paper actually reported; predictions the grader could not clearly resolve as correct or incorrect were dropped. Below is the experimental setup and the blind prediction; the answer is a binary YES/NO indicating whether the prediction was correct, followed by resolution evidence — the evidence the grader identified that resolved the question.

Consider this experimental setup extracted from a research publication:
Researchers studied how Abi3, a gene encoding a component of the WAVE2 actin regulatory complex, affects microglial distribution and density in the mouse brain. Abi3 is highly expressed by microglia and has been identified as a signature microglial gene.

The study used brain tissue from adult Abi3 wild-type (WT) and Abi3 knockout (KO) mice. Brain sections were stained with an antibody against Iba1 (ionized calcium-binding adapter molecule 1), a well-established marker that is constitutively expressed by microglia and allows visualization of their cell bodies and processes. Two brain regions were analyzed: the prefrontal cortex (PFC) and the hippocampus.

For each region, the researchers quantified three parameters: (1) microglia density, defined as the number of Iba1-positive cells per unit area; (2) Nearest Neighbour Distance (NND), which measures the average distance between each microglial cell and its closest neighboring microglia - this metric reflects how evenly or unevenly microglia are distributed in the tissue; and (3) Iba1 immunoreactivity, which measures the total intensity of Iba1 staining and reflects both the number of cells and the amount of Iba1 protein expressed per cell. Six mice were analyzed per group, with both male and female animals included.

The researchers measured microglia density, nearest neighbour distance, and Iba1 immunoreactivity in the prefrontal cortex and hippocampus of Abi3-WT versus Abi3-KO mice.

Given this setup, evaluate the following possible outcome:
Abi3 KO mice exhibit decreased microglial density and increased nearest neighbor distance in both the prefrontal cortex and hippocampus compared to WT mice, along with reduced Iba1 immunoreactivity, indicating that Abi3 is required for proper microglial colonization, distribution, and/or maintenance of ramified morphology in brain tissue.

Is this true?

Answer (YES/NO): NO